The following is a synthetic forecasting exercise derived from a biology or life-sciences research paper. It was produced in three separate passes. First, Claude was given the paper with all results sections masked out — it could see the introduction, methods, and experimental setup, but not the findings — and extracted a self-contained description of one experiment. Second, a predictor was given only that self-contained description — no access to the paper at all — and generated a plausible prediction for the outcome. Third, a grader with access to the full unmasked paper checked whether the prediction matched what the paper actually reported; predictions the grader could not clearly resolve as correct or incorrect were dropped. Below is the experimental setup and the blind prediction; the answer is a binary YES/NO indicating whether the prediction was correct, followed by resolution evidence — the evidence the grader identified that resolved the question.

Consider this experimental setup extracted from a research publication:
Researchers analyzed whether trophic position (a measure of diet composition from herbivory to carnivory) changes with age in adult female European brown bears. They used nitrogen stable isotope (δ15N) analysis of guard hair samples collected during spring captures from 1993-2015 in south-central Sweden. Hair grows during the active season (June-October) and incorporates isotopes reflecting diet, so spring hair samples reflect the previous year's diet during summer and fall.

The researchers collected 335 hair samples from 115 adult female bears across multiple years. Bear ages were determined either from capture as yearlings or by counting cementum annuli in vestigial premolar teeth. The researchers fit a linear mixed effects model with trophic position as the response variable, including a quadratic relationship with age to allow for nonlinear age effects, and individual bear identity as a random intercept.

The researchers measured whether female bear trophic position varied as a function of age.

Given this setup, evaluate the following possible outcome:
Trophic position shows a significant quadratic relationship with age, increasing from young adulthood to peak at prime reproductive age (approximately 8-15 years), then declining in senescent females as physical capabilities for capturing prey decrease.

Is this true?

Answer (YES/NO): NO